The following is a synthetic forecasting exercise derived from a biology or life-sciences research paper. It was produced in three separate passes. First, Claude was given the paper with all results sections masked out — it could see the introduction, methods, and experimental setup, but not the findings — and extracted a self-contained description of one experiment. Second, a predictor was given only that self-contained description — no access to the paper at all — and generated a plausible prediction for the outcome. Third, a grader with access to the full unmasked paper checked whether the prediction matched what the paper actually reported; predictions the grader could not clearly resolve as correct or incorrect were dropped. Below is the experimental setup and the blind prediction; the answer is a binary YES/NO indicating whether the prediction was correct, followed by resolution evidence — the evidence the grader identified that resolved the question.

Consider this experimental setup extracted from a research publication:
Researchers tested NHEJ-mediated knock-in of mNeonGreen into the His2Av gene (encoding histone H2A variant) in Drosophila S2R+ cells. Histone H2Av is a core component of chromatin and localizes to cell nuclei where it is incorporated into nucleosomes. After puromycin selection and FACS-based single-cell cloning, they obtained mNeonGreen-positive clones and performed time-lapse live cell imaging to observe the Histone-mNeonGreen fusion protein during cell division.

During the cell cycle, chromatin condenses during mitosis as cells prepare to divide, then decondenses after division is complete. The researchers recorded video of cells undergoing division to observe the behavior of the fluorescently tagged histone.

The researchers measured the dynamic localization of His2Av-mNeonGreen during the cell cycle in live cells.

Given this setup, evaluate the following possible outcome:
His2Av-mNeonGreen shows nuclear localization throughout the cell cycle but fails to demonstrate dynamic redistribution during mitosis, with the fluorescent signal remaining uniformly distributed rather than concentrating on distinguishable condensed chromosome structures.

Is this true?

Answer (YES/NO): NO